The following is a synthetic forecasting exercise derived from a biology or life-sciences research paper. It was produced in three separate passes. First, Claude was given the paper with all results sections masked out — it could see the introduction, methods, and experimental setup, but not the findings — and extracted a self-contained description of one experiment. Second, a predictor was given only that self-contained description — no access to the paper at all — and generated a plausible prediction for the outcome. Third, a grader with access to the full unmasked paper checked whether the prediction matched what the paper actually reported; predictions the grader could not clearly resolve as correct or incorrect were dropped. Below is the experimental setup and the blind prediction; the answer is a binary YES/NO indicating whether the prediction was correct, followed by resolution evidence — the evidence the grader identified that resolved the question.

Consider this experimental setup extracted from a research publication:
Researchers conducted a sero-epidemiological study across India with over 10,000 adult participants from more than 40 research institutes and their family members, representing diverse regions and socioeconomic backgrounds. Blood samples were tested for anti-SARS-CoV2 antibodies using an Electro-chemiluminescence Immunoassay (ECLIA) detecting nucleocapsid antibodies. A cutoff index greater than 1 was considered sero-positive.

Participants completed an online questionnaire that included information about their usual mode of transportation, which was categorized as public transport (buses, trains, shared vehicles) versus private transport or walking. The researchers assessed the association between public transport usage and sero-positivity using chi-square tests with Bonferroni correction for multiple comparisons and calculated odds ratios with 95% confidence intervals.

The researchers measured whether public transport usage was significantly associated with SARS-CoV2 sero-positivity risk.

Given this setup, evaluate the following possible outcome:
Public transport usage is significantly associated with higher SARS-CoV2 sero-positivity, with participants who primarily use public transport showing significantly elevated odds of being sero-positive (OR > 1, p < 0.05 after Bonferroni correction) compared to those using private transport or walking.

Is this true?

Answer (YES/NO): YES